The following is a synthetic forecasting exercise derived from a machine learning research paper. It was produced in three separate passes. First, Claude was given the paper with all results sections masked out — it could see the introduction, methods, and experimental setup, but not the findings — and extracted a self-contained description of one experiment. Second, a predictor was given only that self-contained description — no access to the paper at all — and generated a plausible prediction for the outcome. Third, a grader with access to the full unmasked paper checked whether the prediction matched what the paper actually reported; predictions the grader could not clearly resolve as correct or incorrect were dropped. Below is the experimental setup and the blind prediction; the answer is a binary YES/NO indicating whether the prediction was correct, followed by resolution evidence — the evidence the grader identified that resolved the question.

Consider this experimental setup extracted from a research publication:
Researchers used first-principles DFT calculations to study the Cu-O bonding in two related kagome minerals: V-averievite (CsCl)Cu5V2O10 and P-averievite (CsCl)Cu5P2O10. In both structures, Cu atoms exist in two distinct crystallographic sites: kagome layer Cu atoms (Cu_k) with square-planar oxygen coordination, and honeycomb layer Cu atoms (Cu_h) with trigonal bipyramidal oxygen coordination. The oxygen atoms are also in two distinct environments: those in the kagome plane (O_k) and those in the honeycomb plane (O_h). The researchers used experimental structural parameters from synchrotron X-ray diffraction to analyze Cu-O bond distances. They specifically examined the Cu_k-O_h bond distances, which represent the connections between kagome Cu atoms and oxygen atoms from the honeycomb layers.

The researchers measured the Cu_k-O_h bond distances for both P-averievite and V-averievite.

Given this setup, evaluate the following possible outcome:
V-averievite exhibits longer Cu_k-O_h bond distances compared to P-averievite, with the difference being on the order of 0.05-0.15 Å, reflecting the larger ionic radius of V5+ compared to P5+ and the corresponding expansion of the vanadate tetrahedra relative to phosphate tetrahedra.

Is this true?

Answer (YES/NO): YES